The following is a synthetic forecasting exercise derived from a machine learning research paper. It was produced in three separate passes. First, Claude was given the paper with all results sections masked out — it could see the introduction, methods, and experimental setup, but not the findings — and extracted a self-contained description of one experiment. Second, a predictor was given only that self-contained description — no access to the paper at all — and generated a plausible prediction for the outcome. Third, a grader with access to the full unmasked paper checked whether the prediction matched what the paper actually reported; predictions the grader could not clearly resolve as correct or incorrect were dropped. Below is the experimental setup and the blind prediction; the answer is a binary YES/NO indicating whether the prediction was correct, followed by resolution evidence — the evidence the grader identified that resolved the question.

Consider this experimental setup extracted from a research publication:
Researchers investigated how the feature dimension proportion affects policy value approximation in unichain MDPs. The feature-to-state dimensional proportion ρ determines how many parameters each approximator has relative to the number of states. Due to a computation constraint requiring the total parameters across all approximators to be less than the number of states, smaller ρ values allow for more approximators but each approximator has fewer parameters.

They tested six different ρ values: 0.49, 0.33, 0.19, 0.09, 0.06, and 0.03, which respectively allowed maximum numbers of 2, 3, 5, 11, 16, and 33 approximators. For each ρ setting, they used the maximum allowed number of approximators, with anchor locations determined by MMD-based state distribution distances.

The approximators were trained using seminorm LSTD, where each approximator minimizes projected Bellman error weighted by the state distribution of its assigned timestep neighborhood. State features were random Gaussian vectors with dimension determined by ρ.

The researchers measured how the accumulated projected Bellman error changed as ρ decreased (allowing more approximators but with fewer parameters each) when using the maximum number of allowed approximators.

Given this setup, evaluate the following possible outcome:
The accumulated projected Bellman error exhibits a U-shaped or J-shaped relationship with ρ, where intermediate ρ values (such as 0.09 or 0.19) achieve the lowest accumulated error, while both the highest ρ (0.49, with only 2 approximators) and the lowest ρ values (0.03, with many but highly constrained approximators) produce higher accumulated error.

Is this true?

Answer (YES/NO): NO